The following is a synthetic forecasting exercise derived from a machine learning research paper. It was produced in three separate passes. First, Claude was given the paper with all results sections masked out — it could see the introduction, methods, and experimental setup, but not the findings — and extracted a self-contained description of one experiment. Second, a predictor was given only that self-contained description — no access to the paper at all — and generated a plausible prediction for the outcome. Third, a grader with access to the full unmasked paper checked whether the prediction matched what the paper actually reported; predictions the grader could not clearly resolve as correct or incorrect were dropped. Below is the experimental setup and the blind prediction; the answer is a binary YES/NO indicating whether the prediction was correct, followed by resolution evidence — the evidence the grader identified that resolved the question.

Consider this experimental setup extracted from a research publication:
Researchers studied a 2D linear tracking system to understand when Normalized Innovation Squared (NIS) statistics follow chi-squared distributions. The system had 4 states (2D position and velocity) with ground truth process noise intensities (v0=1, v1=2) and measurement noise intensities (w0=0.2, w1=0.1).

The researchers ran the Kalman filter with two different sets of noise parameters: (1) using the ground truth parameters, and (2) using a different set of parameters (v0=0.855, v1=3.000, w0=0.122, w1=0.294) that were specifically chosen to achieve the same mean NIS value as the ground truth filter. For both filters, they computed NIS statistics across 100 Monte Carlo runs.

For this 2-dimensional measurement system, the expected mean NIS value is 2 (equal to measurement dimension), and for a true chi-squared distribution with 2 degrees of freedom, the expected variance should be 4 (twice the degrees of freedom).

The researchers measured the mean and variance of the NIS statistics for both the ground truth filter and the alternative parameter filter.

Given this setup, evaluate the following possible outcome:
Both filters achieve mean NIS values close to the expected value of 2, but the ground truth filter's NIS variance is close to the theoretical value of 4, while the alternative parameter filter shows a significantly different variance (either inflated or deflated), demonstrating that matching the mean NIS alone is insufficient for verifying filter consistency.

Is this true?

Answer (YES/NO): YES